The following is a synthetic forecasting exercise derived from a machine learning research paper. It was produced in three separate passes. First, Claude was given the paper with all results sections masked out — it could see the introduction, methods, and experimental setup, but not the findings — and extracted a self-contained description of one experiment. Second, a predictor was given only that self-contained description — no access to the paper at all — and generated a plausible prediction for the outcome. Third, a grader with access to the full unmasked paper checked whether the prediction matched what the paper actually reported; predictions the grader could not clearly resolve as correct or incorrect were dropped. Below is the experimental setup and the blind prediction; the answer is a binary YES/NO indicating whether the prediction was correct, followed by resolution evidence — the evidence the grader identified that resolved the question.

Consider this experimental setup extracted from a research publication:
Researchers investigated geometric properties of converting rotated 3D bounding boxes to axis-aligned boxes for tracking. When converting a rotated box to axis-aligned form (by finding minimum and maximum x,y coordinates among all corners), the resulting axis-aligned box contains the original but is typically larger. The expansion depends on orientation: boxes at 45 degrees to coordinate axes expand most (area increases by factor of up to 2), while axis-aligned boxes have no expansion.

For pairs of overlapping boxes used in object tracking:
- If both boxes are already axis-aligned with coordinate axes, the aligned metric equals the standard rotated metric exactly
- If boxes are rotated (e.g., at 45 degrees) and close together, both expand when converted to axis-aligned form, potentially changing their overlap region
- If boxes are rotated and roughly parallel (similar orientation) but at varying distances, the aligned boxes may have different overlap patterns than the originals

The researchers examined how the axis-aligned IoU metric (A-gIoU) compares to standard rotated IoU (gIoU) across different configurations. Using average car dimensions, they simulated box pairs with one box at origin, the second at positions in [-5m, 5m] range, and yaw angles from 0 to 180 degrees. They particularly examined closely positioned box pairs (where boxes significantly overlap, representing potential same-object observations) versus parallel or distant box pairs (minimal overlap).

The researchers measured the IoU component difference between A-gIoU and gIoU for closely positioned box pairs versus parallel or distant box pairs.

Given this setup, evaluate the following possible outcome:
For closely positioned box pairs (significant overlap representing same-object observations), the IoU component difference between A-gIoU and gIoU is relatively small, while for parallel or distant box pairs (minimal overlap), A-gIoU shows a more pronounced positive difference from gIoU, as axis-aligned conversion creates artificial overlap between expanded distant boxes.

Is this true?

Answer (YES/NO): NO